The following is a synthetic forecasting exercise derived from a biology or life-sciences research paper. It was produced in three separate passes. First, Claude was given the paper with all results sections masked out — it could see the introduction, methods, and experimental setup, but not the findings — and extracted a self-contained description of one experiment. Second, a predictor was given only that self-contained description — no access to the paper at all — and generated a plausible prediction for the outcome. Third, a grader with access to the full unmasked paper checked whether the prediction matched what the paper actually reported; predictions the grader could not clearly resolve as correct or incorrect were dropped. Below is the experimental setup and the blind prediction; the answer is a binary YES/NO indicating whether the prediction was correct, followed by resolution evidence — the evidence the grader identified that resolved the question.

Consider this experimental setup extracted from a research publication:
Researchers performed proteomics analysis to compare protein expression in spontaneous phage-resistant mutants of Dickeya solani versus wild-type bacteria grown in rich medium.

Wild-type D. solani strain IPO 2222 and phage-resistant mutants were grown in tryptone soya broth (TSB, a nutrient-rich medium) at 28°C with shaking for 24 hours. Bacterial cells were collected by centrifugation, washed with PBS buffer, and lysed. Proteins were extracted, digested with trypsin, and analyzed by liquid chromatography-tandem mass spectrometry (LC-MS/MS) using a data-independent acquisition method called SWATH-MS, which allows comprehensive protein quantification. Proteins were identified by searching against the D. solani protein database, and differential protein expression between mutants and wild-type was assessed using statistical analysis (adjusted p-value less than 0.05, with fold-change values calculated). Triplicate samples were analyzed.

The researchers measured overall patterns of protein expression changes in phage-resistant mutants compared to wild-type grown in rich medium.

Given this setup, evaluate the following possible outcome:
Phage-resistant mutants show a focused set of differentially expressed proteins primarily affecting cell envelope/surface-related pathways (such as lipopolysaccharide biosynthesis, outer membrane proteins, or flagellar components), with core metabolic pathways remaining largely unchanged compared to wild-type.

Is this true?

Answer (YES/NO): NO